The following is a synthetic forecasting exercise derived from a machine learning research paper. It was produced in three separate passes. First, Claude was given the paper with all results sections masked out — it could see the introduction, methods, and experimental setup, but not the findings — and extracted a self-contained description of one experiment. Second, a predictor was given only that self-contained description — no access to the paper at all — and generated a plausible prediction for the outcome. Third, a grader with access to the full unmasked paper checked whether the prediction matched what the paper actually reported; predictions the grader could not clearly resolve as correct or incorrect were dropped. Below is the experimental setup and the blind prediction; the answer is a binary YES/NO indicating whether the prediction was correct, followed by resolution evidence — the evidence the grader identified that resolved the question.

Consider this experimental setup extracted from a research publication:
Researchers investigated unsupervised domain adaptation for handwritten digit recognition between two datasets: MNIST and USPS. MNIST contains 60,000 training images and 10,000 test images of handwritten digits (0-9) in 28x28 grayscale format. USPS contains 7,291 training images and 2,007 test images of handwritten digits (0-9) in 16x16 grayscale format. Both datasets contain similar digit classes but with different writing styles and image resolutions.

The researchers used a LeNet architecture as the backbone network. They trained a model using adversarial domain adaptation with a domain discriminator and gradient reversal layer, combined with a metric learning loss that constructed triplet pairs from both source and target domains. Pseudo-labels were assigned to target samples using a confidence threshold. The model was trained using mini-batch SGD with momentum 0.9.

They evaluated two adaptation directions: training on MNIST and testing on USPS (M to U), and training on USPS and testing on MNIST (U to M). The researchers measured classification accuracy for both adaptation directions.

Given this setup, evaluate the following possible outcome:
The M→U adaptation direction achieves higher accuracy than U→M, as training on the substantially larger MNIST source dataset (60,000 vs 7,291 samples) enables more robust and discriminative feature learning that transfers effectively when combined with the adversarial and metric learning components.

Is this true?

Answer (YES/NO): NO